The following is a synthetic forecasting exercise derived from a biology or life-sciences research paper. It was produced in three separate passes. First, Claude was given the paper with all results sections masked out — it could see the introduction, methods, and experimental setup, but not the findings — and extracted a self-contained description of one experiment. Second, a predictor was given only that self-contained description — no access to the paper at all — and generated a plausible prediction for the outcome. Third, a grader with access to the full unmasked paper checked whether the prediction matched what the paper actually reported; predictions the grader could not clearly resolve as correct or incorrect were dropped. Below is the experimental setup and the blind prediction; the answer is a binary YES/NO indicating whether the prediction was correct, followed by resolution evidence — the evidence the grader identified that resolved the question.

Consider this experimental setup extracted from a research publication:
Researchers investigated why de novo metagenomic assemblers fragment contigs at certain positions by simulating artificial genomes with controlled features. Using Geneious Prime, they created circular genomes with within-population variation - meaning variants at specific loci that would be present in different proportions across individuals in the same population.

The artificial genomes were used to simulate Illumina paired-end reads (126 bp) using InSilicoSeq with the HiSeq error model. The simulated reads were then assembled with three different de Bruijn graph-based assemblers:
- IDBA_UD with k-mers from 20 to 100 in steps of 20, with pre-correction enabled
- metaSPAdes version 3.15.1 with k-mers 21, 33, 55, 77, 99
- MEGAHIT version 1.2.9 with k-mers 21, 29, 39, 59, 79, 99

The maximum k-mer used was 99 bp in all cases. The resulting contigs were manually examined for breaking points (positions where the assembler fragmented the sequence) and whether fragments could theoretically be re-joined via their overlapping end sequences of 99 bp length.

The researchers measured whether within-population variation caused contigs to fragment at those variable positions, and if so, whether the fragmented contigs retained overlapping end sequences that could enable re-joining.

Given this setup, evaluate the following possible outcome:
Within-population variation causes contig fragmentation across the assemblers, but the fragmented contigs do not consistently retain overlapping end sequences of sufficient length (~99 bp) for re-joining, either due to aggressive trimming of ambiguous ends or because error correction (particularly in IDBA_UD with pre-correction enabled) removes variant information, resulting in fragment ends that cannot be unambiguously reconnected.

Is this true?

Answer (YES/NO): NO